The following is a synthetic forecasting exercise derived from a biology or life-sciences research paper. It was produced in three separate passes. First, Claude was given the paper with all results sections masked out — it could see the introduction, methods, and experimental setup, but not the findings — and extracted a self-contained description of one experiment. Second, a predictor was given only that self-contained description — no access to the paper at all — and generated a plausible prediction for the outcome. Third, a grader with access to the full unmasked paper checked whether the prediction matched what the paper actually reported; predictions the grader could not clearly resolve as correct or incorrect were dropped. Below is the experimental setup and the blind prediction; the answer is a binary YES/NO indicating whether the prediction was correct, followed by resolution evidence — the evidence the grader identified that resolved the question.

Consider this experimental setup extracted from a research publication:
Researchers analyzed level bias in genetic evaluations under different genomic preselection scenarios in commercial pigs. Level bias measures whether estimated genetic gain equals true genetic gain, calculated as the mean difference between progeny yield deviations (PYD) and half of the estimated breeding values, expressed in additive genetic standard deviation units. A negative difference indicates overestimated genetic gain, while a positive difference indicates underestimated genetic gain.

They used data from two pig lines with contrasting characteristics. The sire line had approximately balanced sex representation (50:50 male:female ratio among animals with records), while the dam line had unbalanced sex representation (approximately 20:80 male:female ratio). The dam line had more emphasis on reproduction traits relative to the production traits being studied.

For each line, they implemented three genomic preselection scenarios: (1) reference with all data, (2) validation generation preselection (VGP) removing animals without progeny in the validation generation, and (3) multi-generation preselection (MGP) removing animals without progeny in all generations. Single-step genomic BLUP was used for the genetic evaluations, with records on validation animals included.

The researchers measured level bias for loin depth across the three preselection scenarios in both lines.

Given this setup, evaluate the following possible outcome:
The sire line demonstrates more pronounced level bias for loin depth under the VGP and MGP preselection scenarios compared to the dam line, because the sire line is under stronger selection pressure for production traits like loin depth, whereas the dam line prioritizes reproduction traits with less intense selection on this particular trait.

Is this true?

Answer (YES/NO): NO